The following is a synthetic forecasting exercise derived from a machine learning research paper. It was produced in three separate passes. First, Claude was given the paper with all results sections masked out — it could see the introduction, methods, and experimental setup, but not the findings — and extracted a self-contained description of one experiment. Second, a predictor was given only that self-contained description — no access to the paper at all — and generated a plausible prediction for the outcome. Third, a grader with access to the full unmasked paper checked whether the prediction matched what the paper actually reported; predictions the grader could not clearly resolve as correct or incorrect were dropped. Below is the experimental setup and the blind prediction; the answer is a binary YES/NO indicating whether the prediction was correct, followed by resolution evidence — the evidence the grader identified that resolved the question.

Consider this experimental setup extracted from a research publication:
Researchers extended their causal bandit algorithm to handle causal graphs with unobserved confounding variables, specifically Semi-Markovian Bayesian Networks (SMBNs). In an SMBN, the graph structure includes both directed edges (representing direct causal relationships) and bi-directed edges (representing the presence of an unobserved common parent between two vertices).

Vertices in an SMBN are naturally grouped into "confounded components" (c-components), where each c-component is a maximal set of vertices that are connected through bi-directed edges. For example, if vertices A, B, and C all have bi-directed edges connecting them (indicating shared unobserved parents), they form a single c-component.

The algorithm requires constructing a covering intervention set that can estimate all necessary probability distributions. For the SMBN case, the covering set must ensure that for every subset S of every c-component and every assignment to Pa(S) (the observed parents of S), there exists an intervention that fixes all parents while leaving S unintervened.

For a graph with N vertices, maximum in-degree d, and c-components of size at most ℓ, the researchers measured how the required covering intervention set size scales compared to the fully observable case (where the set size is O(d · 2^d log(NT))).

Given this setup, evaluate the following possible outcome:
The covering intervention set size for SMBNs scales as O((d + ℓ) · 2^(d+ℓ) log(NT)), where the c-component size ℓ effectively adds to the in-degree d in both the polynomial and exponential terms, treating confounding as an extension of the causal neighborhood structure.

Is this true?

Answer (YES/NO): NO